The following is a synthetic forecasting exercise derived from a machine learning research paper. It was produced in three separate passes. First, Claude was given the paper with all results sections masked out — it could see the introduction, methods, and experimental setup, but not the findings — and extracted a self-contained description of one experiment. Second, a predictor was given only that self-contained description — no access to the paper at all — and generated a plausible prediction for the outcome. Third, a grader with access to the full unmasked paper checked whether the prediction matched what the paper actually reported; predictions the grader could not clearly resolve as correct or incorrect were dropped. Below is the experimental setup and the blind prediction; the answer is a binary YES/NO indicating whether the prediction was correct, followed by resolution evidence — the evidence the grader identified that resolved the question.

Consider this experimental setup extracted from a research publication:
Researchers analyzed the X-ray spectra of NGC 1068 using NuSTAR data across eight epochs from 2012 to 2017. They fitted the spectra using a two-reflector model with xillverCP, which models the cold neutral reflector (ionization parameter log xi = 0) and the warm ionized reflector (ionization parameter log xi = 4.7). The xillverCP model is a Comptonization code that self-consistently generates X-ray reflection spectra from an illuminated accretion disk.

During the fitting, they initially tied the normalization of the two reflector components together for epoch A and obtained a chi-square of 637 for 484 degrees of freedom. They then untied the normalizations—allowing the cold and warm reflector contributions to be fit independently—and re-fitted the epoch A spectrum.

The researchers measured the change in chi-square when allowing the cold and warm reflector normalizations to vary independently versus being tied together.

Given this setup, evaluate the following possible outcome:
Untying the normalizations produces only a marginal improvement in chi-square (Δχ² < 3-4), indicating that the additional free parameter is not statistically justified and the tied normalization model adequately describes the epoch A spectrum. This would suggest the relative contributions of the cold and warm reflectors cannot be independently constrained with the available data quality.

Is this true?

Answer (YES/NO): NO